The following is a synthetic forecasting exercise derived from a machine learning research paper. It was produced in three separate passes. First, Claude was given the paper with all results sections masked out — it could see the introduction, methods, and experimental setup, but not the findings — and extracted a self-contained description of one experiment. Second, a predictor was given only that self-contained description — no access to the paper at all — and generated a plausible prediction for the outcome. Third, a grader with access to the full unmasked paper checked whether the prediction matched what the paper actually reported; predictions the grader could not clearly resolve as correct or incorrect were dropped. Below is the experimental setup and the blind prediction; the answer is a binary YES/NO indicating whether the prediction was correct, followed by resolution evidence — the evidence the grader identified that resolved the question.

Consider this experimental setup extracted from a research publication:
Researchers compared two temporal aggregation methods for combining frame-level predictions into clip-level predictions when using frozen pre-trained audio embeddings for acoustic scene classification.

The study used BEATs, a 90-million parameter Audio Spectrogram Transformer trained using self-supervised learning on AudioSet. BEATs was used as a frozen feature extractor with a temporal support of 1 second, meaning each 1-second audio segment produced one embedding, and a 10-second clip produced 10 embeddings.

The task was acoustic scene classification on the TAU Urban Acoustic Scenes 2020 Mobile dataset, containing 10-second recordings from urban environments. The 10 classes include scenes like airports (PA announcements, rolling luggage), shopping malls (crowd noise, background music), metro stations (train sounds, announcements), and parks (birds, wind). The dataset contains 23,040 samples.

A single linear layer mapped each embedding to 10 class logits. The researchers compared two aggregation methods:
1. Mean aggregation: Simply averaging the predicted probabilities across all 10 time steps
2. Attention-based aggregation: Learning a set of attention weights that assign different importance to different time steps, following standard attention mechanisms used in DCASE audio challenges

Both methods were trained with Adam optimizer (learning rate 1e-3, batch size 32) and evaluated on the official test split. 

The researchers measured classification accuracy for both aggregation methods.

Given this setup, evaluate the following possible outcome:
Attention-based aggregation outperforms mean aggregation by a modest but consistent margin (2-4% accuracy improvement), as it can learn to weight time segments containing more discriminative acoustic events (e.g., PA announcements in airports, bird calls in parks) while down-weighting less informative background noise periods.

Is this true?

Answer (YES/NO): NO